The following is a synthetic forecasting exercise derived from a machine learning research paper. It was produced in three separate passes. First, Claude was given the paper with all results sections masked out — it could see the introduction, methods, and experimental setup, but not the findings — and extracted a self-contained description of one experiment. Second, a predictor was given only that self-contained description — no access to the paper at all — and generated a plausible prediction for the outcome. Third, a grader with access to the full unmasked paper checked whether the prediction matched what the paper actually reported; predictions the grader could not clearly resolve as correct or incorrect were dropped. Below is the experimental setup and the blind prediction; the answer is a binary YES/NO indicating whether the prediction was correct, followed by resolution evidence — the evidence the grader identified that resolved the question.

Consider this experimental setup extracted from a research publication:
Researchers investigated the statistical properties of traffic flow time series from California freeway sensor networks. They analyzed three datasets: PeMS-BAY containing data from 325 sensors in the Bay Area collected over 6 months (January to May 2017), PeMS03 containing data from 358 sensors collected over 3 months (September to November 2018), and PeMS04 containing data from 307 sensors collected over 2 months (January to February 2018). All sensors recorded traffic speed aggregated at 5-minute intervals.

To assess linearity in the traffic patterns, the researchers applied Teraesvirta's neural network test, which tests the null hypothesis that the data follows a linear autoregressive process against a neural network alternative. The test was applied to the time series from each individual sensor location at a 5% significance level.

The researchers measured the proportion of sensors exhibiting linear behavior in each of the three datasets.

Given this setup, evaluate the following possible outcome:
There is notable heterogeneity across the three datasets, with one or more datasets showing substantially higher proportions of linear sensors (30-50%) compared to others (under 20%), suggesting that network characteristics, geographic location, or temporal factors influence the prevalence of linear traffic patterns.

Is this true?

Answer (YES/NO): NO